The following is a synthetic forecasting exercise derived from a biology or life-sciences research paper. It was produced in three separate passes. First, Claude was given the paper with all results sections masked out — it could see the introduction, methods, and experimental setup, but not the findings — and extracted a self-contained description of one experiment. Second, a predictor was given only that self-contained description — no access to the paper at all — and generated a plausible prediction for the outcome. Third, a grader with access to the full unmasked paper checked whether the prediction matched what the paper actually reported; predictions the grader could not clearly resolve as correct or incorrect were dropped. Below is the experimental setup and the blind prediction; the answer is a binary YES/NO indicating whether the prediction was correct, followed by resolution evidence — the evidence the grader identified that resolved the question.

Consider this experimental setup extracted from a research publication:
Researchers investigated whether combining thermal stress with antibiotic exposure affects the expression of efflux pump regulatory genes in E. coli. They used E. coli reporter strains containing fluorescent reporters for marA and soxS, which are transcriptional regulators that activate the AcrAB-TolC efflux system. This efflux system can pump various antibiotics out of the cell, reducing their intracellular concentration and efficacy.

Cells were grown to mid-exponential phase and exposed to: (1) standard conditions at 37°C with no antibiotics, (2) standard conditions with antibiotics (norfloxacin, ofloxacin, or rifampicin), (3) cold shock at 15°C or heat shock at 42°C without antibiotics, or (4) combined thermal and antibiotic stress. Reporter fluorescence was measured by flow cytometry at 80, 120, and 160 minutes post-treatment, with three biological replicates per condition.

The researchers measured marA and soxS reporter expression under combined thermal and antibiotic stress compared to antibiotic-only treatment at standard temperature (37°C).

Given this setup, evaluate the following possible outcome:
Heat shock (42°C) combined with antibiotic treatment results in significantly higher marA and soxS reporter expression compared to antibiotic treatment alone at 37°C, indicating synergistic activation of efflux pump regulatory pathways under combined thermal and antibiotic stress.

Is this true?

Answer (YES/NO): YES